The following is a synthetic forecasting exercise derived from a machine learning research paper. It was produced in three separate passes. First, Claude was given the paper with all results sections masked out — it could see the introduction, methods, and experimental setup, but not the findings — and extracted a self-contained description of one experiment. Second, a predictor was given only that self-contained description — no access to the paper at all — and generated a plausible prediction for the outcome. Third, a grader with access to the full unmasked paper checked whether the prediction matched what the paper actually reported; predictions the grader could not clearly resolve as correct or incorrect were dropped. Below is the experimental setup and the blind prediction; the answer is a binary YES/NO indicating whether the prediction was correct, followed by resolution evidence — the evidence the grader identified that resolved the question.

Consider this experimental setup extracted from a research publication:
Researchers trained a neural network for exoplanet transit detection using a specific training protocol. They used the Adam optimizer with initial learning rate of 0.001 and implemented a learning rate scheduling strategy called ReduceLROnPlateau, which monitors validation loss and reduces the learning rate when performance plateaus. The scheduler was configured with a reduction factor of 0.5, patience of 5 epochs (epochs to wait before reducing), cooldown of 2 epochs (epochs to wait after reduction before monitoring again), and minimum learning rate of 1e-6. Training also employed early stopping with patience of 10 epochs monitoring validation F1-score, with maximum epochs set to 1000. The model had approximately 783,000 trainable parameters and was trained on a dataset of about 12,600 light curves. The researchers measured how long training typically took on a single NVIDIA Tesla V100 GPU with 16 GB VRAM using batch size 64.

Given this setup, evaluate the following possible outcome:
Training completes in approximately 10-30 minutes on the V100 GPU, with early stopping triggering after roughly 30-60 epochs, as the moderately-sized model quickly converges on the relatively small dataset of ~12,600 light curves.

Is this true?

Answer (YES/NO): NO